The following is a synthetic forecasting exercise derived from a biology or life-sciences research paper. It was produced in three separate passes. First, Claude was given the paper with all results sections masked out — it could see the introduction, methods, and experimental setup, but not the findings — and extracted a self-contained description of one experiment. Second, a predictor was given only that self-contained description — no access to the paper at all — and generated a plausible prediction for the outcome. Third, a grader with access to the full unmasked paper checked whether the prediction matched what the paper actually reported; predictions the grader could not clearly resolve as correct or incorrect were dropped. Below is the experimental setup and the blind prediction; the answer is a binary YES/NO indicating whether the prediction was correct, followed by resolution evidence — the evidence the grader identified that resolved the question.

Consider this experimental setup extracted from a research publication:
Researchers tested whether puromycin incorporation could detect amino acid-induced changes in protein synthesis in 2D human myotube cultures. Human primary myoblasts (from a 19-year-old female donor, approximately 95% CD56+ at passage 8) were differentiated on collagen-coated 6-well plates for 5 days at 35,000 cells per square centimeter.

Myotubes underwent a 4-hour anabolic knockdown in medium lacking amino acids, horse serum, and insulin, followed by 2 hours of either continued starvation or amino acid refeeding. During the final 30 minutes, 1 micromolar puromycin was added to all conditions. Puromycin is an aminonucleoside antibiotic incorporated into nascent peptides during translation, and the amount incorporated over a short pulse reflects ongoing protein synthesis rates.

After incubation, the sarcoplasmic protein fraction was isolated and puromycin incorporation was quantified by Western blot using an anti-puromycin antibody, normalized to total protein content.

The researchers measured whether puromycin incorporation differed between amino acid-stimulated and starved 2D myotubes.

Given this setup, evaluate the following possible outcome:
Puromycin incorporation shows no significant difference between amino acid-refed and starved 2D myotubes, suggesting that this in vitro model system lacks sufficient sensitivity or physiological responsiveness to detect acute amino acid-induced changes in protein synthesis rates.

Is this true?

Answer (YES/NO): NO